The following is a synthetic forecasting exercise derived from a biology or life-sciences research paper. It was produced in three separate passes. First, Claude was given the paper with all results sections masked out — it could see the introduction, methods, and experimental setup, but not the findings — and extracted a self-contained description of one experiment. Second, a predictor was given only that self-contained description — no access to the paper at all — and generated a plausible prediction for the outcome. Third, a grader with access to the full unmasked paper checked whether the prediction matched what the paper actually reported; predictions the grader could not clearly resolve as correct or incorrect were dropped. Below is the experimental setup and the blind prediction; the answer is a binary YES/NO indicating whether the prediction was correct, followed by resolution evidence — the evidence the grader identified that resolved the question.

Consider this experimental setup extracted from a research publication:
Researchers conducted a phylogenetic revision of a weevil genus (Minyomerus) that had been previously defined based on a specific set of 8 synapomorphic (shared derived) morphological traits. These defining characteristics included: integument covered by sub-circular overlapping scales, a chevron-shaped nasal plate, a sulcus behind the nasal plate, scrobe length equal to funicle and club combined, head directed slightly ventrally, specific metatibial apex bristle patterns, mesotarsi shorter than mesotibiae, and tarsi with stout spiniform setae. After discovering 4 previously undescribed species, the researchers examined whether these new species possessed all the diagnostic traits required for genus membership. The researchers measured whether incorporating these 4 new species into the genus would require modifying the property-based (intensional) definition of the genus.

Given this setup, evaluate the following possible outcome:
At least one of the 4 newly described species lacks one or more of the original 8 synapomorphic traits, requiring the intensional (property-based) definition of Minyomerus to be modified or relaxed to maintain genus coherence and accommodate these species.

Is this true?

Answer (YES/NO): NO